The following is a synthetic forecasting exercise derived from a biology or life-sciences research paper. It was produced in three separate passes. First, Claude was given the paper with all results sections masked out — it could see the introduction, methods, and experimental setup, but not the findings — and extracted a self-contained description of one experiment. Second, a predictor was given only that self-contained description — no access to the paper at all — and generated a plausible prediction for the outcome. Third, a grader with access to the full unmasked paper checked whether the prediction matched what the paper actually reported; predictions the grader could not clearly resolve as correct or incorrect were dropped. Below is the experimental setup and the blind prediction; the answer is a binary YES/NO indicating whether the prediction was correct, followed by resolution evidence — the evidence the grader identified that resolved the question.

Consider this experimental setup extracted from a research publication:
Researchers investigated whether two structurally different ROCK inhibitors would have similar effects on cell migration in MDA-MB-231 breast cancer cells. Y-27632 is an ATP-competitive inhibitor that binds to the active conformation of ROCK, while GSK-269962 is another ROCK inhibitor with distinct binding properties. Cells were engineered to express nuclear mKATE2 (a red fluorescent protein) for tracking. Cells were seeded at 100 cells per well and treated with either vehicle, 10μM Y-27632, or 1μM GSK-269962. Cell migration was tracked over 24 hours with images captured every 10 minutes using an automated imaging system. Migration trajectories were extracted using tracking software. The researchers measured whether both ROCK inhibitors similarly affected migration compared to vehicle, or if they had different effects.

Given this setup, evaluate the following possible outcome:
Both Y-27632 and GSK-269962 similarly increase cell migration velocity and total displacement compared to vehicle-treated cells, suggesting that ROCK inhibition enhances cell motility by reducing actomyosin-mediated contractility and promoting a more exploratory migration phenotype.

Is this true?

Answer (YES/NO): NO